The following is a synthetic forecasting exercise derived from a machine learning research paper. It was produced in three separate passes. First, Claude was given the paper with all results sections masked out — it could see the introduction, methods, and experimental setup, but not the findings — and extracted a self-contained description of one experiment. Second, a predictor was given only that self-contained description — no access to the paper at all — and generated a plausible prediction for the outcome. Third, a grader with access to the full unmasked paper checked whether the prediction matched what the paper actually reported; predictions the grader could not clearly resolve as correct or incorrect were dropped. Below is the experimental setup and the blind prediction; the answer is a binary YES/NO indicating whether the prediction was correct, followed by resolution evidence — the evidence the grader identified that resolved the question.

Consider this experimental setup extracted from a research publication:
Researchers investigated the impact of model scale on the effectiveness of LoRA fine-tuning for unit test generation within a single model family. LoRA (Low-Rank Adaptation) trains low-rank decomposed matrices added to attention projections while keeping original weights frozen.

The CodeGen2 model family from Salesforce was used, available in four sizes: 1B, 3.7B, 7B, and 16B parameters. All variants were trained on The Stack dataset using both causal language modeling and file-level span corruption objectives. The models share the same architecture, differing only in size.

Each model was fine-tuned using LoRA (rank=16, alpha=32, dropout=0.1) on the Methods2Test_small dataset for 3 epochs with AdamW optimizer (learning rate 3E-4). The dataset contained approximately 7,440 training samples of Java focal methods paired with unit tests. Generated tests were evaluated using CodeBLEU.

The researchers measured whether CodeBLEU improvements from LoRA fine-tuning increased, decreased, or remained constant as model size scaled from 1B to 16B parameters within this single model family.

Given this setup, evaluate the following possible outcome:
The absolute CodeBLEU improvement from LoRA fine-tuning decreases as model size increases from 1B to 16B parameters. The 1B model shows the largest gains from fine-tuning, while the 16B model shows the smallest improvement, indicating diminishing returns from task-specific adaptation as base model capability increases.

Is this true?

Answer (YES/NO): NO